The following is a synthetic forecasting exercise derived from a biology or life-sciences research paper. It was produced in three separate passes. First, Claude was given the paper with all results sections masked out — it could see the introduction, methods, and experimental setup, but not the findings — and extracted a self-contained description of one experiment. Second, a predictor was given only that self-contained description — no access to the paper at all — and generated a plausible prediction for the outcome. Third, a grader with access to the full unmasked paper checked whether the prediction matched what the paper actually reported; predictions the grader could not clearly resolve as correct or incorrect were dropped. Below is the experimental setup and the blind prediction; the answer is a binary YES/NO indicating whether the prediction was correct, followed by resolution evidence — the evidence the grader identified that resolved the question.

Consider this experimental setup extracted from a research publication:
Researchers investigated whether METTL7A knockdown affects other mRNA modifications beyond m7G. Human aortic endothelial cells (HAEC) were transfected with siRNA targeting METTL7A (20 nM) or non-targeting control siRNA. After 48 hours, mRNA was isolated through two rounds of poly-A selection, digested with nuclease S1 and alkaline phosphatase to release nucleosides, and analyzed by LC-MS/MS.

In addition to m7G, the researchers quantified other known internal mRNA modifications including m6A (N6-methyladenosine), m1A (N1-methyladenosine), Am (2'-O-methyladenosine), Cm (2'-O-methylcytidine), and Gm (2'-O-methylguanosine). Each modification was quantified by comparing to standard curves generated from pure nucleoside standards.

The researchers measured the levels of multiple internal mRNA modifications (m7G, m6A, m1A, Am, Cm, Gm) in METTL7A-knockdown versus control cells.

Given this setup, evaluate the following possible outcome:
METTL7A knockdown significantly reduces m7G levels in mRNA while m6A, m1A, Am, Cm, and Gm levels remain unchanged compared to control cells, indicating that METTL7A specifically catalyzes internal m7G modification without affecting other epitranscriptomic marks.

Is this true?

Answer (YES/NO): YES